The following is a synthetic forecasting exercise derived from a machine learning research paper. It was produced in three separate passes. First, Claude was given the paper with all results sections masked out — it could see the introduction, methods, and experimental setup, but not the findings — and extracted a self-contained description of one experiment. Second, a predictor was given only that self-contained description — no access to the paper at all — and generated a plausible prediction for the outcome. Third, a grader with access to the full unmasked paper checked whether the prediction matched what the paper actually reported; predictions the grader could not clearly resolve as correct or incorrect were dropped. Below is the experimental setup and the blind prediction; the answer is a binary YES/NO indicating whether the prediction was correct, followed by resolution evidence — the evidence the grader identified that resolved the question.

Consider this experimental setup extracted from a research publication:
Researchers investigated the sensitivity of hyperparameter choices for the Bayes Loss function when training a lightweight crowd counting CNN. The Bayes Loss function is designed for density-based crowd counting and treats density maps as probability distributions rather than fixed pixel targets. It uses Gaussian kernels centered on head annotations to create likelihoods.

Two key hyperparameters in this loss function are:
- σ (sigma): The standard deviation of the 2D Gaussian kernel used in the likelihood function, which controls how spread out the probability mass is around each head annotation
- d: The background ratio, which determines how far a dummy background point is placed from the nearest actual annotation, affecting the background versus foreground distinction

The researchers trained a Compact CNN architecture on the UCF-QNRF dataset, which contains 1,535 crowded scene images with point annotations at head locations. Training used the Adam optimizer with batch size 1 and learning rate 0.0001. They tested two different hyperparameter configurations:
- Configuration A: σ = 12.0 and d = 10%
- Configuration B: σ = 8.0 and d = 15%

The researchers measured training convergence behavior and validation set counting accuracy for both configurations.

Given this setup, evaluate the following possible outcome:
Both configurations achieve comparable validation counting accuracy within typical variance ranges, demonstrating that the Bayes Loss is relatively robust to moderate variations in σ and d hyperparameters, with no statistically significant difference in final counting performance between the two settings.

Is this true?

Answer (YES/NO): NO